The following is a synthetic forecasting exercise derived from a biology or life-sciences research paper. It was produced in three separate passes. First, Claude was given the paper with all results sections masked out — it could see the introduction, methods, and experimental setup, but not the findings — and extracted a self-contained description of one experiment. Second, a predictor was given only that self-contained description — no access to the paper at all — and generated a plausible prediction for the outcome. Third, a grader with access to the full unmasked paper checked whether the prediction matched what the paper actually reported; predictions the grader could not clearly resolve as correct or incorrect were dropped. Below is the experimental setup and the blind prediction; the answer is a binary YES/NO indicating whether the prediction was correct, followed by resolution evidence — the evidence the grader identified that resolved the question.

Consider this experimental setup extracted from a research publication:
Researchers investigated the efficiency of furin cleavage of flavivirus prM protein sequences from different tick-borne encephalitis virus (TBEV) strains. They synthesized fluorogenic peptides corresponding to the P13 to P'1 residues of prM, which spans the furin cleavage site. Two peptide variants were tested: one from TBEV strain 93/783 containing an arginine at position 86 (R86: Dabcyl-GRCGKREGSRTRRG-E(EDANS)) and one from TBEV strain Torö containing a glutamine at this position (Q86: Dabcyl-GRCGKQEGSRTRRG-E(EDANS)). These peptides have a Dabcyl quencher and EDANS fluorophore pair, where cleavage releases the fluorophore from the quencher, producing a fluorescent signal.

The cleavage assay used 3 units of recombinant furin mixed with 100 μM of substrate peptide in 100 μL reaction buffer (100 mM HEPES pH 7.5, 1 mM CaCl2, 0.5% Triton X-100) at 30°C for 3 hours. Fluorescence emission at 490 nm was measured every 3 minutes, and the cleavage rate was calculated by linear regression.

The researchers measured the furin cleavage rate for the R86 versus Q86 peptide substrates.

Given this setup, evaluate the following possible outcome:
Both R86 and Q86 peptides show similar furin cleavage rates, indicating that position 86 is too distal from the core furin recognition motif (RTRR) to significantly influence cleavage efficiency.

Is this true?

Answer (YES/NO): NO